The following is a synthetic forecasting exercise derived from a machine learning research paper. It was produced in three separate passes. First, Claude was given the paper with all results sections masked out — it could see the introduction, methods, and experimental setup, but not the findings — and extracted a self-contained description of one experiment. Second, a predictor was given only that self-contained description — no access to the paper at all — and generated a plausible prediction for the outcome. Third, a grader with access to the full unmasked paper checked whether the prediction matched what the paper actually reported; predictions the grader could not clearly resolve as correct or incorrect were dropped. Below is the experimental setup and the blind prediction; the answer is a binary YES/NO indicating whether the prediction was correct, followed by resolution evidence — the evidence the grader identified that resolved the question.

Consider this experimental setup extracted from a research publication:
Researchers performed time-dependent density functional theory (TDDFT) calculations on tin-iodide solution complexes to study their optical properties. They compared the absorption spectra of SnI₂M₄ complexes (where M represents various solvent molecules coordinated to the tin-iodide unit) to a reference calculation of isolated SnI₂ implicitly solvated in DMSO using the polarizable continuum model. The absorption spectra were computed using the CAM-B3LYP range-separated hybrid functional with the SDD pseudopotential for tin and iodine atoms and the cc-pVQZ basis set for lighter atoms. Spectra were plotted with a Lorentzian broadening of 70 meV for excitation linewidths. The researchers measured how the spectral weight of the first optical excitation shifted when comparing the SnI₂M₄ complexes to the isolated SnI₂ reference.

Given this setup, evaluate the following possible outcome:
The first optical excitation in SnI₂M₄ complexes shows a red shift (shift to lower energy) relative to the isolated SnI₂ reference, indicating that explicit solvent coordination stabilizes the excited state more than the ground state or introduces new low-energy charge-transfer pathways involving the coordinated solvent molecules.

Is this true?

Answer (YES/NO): NO